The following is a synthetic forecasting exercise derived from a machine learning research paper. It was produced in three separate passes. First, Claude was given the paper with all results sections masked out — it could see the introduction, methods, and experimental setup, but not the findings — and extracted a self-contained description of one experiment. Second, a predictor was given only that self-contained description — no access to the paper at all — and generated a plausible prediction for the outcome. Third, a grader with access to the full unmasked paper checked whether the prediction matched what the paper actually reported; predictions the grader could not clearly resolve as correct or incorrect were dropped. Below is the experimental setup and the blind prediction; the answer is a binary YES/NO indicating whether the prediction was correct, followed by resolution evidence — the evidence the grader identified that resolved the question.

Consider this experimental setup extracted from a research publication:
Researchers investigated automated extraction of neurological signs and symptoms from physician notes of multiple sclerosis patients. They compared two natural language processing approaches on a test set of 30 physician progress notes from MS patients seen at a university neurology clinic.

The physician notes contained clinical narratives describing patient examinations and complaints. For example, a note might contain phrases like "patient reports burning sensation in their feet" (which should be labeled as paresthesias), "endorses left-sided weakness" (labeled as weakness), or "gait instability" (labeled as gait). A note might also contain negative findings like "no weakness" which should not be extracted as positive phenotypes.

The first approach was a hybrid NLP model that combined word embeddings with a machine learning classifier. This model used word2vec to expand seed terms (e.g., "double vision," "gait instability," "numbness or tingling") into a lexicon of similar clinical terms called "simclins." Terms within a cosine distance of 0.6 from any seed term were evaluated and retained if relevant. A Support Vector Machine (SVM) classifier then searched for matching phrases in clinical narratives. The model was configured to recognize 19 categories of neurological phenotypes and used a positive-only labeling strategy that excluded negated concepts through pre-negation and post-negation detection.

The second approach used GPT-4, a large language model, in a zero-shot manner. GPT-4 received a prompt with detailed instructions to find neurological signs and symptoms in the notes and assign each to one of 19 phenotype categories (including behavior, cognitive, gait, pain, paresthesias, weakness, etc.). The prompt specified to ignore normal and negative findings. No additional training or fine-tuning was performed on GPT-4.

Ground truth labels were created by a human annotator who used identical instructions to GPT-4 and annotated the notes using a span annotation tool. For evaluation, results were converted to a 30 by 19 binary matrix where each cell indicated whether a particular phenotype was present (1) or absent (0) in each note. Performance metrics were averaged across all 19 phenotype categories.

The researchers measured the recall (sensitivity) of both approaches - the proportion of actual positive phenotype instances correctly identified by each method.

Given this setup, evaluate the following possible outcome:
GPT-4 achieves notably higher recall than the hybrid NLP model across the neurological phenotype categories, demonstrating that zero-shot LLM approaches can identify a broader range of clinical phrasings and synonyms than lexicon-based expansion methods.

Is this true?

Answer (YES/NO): NO